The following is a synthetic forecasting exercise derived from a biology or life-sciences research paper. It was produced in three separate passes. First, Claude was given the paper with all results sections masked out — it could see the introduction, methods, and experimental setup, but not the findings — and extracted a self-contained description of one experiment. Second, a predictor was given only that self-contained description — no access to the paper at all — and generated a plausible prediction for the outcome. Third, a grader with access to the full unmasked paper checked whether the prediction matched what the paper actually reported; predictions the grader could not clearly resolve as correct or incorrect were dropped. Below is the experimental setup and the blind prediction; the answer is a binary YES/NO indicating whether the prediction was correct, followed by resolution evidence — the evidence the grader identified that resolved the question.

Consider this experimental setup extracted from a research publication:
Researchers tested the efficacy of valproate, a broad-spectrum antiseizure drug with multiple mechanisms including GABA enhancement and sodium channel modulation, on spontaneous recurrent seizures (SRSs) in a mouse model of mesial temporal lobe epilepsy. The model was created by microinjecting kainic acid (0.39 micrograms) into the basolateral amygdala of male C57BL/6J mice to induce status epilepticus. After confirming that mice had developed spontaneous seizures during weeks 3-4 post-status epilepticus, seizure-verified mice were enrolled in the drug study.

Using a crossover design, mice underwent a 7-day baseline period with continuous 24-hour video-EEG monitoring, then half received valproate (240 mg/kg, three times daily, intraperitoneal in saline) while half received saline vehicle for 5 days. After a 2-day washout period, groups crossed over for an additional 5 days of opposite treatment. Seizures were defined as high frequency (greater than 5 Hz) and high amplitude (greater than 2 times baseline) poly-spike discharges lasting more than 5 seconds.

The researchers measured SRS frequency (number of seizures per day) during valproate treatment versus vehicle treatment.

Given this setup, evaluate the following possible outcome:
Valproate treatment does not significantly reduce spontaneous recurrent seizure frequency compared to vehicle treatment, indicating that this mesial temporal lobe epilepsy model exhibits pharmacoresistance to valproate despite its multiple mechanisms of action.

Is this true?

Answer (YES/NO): NO